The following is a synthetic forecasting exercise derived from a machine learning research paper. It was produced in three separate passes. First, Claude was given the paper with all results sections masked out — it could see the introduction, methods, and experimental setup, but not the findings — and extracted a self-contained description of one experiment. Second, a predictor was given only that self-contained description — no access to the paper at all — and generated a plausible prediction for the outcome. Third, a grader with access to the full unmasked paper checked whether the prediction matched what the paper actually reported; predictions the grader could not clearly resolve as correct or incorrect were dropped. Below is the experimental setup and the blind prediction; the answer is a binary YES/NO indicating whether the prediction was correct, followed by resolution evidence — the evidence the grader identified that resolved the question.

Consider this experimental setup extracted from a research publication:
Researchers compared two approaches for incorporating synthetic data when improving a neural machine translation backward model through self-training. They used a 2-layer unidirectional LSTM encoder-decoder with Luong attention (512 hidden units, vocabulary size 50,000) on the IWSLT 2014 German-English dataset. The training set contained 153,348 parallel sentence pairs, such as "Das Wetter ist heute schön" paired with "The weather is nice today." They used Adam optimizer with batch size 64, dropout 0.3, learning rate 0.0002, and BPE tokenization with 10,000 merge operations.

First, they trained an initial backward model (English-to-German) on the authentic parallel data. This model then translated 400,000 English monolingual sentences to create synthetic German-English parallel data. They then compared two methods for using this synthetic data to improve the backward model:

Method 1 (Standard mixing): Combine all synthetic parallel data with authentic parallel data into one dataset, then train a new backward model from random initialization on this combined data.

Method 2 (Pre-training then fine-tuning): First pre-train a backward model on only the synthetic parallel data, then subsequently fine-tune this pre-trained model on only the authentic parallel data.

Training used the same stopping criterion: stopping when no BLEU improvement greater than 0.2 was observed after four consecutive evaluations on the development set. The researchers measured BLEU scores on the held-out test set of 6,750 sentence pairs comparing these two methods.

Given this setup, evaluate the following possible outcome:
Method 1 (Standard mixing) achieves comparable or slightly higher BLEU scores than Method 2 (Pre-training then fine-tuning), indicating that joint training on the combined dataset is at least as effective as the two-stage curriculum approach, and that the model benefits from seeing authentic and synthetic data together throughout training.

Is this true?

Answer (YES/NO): NO